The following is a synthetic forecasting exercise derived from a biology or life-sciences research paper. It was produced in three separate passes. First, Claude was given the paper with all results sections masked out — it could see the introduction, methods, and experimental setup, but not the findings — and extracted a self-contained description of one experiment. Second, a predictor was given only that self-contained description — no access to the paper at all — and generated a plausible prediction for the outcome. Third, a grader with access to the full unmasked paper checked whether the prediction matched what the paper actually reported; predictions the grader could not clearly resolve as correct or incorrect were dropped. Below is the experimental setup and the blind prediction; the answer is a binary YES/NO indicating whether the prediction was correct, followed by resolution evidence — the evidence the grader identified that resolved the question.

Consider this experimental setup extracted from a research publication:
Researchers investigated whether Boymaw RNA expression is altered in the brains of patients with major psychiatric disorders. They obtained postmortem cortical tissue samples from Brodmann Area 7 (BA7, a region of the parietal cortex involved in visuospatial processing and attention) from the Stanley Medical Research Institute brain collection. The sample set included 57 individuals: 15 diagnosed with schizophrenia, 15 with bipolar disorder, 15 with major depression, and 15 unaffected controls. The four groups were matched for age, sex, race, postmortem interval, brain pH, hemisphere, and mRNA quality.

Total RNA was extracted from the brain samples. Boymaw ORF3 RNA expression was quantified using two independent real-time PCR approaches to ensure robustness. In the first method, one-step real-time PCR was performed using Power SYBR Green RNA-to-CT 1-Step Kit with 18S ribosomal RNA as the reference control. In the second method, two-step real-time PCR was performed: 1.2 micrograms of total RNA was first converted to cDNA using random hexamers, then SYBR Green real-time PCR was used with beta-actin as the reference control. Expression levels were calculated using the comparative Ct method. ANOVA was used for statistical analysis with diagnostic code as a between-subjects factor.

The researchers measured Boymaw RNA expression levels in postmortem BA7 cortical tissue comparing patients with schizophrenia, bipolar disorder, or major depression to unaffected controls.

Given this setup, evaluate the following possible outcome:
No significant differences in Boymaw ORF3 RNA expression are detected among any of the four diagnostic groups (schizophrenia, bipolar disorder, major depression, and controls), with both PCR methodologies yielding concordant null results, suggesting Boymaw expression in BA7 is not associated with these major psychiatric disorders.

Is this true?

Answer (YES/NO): NO